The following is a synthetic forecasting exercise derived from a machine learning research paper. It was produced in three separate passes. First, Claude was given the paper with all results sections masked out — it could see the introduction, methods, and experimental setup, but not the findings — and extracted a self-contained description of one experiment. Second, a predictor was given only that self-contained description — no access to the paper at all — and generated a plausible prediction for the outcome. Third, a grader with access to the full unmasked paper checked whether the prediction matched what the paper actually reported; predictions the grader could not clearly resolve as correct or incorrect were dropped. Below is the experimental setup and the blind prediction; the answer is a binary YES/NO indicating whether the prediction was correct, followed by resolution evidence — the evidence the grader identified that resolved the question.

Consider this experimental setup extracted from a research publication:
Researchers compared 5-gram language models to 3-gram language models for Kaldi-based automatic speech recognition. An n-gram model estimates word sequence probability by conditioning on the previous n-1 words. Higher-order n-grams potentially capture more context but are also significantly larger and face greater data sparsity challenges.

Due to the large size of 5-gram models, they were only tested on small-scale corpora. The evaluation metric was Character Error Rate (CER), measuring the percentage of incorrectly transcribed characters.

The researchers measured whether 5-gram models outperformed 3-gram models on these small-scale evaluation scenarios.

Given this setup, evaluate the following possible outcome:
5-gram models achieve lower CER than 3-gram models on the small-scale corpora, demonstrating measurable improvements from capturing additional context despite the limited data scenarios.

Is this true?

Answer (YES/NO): NO